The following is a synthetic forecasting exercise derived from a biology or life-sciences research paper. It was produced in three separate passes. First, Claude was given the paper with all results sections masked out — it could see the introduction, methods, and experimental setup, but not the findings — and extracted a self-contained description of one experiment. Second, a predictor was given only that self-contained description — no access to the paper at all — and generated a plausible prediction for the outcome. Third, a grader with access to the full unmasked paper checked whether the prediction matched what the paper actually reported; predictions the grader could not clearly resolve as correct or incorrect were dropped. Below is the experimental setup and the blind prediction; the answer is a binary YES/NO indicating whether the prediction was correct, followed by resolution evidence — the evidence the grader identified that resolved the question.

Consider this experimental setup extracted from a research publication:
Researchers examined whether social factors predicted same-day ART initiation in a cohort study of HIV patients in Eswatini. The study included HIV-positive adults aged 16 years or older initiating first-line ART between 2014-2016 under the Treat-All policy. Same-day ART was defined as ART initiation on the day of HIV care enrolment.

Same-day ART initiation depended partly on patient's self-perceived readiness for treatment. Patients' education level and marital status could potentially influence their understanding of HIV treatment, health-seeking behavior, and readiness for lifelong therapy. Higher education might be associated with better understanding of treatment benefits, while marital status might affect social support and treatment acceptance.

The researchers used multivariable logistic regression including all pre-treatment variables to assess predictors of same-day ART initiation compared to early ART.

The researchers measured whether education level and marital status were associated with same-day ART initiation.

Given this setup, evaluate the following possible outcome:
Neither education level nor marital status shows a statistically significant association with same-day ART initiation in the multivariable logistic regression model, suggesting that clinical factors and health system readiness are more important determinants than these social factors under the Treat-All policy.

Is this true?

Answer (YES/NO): YES